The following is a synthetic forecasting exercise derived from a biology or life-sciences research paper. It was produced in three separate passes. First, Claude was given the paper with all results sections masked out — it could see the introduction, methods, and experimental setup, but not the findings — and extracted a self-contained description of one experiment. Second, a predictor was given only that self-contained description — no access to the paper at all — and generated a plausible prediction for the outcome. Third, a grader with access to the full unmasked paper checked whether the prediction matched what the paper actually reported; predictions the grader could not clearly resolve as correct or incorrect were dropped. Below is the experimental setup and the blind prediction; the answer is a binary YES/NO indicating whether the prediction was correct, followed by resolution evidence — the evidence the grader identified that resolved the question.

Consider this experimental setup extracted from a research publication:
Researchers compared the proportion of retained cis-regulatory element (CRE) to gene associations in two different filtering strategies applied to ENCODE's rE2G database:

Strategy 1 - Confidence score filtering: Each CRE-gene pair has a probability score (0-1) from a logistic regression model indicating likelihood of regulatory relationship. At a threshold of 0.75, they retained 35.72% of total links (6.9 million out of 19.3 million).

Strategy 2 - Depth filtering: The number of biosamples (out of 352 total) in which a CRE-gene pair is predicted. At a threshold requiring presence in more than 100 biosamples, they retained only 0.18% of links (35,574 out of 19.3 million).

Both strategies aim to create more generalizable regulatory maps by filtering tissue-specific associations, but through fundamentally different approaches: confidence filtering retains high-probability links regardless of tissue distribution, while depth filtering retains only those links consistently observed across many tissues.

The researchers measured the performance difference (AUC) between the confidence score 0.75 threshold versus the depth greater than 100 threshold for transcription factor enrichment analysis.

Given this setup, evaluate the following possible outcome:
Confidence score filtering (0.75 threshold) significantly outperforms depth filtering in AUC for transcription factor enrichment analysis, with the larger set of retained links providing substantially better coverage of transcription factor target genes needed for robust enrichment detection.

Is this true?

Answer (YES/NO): NO